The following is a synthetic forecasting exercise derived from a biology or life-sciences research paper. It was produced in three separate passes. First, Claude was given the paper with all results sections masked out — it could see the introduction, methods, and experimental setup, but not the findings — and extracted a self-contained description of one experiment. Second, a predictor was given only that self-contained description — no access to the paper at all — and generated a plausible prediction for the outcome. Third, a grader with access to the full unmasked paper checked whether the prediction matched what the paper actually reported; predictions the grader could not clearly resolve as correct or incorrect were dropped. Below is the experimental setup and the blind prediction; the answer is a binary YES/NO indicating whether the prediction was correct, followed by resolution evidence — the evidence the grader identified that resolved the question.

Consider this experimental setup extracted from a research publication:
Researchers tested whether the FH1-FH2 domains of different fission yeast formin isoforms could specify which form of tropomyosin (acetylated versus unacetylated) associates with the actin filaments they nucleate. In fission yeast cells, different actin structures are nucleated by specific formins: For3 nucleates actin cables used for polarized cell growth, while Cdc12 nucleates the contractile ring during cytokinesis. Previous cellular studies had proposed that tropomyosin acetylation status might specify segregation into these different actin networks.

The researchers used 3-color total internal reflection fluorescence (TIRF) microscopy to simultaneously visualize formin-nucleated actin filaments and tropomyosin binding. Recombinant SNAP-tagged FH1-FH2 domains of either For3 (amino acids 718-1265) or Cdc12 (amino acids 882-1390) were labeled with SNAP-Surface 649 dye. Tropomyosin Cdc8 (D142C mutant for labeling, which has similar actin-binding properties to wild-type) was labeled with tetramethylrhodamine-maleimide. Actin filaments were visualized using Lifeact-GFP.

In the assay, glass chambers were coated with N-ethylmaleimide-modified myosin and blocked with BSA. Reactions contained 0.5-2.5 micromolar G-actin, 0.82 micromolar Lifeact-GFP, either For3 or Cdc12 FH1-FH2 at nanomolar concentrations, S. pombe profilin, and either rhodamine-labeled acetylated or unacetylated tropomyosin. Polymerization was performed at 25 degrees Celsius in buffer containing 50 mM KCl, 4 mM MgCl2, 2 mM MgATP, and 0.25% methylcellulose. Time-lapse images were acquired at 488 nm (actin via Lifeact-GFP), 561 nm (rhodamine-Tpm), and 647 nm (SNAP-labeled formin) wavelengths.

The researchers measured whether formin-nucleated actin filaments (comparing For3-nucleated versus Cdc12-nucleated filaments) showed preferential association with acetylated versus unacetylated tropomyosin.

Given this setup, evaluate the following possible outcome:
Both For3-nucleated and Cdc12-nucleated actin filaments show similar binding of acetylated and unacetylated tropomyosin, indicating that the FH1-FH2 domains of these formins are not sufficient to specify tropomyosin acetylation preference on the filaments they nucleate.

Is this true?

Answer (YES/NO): YES